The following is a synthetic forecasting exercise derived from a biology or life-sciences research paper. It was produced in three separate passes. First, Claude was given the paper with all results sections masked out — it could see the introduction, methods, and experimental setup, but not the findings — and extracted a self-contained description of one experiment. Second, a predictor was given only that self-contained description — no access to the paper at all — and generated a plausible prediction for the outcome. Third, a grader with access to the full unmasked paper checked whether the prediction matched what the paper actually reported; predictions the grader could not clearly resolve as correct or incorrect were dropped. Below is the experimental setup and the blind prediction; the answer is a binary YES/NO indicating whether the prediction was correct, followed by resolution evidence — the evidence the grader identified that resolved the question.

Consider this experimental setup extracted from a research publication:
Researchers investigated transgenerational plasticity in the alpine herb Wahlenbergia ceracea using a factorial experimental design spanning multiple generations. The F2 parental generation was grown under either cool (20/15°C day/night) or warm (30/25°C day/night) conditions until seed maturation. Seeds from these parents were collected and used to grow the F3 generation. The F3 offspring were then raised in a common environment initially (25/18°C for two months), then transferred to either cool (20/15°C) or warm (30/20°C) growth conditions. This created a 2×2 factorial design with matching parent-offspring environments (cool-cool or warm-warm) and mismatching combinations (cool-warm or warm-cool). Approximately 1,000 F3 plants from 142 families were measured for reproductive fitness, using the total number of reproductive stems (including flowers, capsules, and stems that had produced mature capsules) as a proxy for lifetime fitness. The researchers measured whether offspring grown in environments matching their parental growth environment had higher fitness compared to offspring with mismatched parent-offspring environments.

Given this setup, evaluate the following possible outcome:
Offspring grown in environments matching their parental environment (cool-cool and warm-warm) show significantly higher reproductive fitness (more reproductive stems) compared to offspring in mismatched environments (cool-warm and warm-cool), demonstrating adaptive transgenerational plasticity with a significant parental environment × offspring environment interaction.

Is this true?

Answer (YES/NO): NO